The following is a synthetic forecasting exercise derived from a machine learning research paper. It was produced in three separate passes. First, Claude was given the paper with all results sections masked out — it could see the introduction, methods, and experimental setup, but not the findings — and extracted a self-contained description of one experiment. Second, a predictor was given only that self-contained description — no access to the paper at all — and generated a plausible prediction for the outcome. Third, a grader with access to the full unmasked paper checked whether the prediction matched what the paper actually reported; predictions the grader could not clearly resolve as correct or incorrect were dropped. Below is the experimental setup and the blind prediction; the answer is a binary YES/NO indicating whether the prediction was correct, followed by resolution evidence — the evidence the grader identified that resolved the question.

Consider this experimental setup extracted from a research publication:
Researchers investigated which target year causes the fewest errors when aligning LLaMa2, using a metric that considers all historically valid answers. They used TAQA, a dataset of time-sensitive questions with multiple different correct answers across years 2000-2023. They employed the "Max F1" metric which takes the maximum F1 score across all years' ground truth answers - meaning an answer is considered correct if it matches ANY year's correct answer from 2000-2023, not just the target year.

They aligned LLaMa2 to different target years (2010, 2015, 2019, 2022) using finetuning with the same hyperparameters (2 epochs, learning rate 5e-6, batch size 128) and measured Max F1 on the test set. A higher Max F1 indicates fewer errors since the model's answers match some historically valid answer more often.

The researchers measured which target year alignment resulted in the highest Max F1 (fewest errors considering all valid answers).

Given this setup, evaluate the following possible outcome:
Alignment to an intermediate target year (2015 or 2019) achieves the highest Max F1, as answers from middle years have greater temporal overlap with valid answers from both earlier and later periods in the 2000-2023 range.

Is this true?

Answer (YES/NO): YES